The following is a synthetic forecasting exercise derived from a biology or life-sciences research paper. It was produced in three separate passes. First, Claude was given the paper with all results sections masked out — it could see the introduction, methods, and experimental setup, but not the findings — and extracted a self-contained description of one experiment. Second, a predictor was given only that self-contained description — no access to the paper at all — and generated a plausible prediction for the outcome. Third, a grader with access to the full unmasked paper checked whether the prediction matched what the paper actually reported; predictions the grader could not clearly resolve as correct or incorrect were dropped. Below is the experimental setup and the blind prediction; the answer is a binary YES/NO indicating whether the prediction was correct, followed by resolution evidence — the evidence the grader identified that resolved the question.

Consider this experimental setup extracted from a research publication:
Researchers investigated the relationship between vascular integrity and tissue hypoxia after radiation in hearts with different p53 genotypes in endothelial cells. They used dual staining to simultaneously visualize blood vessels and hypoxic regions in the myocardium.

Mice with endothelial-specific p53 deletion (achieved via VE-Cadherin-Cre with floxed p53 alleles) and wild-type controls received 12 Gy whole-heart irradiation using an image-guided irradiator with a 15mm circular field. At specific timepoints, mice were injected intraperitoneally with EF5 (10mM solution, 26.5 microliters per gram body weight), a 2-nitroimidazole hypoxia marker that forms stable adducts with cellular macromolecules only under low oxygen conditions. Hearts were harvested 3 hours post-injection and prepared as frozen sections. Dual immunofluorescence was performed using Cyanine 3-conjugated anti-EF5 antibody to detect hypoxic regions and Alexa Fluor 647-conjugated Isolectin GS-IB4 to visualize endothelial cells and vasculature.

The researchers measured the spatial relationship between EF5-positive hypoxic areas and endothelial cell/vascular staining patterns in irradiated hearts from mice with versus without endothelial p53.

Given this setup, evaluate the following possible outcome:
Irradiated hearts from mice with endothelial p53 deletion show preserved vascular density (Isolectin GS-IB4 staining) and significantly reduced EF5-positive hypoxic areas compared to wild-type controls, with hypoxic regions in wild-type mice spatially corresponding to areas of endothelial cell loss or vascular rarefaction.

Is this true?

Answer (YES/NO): NO